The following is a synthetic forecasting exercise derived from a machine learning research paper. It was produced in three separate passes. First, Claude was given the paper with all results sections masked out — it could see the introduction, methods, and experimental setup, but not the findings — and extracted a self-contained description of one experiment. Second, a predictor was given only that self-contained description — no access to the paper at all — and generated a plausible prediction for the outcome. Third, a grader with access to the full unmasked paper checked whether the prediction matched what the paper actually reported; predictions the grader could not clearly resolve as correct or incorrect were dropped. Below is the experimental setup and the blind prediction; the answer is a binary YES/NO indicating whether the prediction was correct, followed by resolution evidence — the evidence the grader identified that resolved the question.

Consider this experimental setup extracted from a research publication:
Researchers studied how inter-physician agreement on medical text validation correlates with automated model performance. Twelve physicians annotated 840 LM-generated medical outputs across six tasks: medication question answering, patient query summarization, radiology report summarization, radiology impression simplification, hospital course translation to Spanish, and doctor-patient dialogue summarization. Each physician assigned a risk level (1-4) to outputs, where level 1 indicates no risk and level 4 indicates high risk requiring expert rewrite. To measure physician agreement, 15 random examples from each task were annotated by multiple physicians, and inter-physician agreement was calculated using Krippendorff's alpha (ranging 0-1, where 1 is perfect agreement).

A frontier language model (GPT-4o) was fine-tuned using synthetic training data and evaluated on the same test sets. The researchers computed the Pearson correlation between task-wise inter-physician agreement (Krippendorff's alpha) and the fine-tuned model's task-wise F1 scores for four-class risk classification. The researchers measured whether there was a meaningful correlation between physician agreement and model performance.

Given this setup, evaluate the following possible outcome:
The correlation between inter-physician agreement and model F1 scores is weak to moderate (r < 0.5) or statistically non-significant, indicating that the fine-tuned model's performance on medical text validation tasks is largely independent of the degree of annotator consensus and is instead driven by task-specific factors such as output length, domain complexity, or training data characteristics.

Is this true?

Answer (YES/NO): NO